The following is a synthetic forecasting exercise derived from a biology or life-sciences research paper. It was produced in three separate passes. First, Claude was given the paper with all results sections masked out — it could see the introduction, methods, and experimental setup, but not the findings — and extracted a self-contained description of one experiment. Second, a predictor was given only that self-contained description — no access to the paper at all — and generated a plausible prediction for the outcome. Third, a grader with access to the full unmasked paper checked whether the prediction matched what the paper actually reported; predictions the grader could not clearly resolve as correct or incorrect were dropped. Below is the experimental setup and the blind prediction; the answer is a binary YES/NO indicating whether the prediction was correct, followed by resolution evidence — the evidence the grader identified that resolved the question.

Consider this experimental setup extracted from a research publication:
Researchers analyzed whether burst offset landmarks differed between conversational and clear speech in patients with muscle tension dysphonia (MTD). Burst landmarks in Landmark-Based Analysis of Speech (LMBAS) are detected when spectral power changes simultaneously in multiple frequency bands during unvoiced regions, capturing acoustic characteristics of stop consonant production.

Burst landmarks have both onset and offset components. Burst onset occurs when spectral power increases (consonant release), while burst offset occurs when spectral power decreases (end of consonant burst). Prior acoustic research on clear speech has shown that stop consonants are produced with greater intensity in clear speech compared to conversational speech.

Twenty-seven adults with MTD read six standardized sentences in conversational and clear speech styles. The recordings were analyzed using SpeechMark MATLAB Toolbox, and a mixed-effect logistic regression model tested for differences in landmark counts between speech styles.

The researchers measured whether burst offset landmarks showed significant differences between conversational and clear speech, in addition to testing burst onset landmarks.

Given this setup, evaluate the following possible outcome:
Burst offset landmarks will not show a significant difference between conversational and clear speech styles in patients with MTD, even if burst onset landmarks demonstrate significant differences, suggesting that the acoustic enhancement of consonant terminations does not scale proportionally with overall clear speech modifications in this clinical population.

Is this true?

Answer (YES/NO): YES